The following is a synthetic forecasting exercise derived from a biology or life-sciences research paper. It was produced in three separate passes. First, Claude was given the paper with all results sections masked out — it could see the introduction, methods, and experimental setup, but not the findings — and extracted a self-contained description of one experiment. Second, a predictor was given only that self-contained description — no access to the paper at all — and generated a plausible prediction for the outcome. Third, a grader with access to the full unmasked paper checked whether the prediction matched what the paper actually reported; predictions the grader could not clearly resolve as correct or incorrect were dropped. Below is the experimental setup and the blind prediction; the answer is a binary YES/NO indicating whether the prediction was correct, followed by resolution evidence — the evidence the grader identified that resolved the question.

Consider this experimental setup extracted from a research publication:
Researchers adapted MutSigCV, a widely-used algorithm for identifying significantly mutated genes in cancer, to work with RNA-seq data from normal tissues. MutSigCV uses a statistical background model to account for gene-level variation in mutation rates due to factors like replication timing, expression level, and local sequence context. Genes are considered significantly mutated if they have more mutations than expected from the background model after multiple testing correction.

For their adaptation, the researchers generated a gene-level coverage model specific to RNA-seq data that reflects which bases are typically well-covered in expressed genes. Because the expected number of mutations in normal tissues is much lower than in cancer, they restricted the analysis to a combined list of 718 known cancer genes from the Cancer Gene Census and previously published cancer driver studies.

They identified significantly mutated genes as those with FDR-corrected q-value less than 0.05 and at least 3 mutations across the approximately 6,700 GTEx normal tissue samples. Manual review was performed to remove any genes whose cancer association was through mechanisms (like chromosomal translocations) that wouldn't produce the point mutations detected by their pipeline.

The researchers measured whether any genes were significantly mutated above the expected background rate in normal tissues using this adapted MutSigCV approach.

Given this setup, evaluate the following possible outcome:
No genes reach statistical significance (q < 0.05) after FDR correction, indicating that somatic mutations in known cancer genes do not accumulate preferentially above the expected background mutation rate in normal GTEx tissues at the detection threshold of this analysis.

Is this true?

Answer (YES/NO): NO